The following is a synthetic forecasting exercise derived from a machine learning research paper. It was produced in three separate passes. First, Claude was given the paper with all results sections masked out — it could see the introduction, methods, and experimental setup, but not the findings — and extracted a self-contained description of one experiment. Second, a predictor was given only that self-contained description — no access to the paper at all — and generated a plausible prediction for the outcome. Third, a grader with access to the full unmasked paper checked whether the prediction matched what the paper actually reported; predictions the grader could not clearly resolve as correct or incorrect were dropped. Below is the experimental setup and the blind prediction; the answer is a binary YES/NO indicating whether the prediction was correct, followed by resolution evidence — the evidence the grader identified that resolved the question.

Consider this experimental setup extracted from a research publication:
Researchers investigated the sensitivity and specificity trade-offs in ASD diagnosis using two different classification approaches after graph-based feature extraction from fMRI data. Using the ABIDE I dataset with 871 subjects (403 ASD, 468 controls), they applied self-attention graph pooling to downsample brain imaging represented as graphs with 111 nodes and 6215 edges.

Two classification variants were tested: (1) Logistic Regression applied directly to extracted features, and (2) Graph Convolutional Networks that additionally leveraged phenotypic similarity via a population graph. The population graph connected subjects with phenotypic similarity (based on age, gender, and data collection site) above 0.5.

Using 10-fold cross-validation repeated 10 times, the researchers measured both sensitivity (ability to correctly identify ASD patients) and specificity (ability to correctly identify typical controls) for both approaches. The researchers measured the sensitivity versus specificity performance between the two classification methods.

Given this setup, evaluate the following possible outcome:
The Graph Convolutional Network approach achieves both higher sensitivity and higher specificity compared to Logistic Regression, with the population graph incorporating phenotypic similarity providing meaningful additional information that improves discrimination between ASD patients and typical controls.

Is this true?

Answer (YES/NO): NO